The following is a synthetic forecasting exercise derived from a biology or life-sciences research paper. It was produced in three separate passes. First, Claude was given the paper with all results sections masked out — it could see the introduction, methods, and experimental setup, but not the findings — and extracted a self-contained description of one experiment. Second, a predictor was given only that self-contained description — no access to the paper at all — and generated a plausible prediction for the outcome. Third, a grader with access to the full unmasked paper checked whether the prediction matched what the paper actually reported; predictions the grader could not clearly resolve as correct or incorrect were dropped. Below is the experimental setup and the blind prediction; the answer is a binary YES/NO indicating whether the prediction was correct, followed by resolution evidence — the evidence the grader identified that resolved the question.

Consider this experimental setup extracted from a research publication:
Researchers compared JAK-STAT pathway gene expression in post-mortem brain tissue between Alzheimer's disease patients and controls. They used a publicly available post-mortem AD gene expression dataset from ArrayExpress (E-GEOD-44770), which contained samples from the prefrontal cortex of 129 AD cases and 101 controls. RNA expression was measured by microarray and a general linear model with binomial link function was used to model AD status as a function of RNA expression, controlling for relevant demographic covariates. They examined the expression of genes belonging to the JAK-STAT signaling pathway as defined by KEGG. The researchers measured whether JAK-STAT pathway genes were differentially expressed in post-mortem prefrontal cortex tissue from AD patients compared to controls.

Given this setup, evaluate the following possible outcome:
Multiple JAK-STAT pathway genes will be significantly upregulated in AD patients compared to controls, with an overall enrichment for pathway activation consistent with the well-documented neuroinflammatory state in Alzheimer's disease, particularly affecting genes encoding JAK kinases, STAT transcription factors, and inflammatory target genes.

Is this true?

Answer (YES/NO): NO